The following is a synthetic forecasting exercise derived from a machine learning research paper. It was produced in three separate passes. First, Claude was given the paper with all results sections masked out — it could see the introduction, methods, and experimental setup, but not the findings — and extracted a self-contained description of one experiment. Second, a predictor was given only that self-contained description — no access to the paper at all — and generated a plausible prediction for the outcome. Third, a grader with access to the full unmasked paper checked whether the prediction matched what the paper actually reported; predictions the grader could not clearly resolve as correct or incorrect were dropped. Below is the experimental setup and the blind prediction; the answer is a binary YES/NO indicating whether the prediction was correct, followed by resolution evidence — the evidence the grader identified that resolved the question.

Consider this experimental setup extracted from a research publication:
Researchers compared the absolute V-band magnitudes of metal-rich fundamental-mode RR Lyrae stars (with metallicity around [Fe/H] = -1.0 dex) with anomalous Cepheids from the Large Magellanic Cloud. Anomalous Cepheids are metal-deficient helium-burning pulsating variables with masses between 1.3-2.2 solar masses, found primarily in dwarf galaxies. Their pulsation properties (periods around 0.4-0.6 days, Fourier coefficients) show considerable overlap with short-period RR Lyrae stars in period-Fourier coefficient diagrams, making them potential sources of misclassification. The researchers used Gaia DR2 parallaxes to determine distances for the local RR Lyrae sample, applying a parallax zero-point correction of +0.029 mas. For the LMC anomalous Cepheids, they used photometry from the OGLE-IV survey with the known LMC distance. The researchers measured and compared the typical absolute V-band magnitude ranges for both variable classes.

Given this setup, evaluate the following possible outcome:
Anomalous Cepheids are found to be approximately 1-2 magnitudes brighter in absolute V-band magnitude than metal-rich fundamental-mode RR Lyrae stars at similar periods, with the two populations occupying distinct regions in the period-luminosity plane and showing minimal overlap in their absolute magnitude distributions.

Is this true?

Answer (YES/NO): NO